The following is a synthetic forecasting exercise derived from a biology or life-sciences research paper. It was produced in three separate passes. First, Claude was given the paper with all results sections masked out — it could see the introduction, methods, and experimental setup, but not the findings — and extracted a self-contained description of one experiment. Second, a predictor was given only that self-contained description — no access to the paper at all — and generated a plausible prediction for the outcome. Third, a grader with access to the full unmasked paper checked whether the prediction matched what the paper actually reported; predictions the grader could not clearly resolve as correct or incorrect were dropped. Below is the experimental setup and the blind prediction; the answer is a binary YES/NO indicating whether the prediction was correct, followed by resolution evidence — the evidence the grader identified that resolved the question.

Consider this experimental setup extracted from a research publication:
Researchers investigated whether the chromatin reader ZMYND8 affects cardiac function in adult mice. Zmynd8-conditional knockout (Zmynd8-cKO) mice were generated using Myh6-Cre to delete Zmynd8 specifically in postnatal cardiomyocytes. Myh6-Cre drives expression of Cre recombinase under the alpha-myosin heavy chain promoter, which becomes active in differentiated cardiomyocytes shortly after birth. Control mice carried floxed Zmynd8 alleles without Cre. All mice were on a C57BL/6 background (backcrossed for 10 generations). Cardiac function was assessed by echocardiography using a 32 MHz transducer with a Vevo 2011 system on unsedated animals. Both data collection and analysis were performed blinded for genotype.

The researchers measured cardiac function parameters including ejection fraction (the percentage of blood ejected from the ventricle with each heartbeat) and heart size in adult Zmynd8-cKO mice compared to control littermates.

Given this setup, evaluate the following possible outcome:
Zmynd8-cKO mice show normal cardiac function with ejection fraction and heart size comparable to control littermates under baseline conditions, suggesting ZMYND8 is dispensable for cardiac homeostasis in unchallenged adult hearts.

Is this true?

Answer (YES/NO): NO